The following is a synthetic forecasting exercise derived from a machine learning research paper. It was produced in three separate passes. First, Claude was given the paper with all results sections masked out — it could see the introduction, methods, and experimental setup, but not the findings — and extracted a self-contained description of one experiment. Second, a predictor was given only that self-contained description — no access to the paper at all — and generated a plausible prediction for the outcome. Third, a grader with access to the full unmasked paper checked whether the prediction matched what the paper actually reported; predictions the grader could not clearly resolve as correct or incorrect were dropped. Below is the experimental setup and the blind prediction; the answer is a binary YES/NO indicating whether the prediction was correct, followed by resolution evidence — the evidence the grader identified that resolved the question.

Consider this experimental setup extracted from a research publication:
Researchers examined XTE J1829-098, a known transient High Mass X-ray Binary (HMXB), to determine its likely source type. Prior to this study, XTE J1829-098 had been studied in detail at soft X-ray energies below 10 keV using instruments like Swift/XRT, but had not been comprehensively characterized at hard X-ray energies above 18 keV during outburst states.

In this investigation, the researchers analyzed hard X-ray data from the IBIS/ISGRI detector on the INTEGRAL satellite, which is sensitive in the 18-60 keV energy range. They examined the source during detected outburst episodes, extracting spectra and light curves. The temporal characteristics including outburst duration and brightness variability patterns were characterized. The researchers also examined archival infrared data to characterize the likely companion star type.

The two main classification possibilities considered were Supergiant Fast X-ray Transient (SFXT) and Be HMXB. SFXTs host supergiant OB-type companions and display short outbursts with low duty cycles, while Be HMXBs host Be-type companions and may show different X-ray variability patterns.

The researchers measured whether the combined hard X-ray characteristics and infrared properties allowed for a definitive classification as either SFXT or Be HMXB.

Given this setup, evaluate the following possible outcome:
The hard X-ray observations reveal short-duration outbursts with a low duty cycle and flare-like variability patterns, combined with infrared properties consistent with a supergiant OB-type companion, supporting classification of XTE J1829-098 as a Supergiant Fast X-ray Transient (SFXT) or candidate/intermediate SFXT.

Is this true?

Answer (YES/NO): NO